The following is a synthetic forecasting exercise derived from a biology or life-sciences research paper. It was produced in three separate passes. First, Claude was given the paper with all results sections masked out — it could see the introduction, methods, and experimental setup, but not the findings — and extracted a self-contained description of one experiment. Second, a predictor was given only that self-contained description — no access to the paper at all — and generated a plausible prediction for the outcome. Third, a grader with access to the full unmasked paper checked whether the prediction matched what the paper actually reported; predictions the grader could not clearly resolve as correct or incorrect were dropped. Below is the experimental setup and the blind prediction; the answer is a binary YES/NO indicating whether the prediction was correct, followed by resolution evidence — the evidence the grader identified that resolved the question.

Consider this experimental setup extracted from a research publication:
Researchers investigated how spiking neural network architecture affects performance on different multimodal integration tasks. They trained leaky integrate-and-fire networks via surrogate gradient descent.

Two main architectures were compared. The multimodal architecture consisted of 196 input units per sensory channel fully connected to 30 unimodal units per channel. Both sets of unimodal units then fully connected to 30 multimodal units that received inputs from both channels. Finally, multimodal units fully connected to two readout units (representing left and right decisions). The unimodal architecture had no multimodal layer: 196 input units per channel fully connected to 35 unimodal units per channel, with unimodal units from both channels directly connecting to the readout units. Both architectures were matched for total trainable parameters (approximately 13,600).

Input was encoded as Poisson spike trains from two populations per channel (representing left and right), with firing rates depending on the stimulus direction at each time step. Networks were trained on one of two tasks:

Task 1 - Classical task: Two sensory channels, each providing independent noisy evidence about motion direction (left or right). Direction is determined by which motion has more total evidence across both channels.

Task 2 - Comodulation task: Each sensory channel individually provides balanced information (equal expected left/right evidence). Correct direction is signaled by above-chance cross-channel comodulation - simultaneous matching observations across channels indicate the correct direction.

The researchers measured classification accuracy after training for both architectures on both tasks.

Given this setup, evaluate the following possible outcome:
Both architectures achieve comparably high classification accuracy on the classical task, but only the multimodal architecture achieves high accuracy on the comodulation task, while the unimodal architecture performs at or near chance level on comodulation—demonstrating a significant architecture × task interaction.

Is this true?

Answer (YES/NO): YES